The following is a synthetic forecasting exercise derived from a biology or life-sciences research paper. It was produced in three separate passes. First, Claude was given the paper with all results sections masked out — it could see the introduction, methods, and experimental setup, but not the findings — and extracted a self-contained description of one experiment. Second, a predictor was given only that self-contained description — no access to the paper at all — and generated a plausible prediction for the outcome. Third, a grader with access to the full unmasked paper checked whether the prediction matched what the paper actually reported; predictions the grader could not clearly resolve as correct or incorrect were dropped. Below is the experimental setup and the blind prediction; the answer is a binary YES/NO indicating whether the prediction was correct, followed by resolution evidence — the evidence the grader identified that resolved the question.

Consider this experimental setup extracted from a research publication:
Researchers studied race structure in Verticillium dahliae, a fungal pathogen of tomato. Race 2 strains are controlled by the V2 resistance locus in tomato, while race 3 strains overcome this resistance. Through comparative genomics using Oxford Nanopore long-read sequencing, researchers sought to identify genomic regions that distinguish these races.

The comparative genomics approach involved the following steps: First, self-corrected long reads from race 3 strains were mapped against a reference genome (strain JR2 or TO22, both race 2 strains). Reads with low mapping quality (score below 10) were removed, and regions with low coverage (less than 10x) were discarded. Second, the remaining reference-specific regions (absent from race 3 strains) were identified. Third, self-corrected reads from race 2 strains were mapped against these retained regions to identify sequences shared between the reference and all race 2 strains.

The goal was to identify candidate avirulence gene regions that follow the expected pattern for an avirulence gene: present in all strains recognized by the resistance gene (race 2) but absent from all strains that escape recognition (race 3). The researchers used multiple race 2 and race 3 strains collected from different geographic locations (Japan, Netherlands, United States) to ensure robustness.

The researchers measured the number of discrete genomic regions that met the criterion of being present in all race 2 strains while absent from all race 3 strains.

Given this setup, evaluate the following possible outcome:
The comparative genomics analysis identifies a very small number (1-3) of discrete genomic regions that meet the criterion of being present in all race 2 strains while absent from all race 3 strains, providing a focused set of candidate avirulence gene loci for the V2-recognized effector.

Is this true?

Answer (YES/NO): YES